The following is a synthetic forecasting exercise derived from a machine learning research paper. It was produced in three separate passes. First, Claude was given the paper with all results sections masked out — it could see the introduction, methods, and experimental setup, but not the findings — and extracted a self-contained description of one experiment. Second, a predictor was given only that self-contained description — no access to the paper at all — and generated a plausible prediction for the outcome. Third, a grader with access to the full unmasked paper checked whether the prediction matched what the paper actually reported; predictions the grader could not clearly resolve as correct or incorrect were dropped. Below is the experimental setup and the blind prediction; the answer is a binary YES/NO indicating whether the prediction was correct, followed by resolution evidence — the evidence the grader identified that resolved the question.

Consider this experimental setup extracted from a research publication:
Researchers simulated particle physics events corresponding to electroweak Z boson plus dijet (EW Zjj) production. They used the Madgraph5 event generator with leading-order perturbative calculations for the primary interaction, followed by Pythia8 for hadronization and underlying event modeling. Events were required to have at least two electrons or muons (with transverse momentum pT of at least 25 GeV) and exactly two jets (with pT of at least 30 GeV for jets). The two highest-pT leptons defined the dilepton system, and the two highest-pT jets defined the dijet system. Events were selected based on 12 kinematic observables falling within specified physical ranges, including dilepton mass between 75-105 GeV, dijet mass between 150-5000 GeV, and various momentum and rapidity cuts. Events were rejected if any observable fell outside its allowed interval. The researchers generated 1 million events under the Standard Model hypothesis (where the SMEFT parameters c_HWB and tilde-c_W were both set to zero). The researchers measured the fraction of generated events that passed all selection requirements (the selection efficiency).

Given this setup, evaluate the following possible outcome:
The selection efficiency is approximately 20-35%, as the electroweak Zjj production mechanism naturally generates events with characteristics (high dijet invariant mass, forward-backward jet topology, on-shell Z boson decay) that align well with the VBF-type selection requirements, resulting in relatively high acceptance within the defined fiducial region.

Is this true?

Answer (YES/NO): NO